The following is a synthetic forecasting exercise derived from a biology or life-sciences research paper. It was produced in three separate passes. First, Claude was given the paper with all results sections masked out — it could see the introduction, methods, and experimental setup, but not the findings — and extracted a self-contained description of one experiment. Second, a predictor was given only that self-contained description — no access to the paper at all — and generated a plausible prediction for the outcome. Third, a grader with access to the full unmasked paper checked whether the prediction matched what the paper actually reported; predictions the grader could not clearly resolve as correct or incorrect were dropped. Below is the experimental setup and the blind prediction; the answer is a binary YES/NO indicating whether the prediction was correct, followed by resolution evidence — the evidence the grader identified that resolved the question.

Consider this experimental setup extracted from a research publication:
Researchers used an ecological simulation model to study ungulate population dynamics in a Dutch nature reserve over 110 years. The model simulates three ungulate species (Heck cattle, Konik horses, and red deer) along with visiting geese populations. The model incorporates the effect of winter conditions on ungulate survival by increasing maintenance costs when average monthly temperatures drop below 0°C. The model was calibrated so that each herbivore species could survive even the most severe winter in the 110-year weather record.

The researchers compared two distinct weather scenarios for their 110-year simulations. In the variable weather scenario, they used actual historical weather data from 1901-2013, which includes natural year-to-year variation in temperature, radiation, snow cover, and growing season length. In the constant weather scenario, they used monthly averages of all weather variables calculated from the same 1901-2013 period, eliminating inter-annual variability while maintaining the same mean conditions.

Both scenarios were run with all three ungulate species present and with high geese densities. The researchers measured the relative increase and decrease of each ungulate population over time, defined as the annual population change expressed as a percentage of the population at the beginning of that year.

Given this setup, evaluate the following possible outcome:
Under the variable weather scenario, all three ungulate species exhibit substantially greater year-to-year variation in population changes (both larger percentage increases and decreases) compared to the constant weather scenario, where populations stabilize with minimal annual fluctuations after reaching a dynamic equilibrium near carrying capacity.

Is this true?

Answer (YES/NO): YES